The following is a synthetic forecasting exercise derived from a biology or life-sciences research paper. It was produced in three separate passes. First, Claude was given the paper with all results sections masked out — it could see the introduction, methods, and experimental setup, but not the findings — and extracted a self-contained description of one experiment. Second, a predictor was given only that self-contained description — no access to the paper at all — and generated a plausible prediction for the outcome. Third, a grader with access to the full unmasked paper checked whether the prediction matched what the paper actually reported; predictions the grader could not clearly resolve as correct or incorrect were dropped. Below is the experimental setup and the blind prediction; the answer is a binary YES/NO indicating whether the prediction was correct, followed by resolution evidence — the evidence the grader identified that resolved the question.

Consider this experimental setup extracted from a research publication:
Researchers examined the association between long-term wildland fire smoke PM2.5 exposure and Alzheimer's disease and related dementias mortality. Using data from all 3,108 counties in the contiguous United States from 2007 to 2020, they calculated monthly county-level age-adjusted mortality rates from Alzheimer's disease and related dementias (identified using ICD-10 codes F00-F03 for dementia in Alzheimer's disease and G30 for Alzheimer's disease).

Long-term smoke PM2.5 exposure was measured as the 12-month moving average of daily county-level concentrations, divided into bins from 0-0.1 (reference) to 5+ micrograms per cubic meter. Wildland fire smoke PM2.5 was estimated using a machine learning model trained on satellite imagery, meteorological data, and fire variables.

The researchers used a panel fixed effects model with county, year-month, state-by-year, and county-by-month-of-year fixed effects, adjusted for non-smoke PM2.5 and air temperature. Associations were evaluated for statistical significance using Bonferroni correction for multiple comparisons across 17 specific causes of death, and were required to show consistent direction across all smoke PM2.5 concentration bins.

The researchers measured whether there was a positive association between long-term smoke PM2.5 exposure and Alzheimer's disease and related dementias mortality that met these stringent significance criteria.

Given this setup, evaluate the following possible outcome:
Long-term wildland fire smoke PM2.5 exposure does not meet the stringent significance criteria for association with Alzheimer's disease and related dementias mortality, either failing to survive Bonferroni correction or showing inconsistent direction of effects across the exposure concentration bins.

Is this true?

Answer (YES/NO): YES